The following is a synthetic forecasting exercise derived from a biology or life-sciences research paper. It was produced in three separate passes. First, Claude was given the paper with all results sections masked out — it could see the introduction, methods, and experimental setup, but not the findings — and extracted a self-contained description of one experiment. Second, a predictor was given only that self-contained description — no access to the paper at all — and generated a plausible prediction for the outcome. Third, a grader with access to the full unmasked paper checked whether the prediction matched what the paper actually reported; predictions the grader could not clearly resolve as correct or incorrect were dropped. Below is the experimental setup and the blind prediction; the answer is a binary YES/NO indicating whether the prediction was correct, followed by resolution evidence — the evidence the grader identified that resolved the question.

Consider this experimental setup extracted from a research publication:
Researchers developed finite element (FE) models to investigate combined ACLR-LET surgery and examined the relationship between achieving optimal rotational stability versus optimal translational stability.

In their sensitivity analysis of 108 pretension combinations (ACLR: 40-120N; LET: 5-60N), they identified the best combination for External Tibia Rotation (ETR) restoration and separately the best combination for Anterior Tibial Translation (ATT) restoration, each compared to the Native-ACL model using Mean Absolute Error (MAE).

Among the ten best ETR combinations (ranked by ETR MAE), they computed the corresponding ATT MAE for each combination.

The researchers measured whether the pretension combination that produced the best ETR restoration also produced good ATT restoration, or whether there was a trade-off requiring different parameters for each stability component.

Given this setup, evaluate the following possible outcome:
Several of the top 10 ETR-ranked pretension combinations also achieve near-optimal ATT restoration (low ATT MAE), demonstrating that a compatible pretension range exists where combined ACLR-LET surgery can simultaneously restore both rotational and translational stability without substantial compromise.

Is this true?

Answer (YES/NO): NO